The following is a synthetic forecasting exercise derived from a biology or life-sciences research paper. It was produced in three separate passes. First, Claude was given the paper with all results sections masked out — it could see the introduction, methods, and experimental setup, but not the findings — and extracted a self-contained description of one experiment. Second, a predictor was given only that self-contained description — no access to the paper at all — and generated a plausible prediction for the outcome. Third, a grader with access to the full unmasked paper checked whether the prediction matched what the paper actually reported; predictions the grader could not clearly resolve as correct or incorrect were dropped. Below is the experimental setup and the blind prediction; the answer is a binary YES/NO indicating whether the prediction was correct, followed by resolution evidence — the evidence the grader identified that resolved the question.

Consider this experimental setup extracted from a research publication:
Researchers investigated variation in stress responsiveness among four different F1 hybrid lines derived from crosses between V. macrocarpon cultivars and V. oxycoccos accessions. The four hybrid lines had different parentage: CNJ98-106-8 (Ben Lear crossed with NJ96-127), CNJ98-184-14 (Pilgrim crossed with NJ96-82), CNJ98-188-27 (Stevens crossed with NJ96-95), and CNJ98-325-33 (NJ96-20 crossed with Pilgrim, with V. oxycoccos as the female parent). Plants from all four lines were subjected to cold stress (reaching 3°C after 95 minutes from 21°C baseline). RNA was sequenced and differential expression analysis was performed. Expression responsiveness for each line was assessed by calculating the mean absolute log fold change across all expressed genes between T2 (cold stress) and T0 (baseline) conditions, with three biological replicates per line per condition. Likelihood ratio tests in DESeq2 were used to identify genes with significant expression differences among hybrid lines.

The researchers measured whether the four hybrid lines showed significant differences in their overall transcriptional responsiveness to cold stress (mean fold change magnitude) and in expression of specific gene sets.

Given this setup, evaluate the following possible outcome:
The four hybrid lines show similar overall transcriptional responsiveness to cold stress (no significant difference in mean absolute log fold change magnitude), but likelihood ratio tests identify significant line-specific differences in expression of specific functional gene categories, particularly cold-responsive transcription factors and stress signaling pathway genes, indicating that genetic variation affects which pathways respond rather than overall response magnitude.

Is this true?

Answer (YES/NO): NO